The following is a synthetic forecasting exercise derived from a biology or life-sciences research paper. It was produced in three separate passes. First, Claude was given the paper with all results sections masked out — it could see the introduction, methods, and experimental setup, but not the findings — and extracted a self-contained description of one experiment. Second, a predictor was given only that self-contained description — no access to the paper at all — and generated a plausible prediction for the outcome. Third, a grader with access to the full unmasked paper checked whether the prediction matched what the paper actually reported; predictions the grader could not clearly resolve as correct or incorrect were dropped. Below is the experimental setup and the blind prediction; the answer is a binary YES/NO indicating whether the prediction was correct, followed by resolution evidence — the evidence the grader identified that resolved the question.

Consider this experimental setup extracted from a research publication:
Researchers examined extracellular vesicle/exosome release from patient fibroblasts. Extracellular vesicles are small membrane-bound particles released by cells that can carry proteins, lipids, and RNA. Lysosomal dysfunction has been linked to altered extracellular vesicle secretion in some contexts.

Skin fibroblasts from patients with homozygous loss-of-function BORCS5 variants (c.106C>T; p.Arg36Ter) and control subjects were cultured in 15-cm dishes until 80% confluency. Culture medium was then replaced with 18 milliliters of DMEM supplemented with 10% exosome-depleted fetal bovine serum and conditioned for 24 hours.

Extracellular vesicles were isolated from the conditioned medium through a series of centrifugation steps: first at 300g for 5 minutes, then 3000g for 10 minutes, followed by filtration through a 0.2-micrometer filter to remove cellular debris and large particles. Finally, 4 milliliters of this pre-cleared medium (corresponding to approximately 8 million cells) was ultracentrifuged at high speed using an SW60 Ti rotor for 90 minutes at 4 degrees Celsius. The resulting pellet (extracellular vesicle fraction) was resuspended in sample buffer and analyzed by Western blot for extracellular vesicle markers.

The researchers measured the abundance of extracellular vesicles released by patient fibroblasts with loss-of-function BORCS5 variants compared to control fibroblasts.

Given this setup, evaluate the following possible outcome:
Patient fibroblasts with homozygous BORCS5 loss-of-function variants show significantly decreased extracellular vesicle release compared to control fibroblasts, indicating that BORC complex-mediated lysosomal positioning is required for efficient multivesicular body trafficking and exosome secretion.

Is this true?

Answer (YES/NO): NO